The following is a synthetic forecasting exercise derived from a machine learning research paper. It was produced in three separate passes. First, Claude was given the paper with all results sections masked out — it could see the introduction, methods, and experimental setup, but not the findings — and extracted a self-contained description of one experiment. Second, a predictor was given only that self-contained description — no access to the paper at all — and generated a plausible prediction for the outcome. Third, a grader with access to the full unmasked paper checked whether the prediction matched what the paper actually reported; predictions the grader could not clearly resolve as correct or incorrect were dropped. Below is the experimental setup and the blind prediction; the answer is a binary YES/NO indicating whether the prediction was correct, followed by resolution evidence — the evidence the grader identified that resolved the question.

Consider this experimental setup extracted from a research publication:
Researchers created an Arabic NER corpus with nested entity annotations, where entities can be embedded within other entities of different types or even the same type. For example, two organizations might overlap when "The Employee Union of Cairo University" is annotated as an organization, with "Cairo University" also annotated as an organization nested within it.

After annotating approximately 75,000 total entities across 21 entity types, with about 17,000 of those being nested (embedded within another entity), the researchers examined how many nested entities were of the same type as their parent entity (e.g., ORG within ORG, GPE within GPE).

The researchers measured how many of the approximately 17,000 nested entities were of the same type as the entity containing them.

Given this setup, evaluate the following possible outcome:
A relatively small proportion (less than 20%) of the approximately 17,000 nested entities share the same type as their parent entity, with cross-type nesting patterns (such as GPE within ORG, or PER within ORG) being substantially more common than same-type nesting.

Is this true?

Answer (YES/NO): YES